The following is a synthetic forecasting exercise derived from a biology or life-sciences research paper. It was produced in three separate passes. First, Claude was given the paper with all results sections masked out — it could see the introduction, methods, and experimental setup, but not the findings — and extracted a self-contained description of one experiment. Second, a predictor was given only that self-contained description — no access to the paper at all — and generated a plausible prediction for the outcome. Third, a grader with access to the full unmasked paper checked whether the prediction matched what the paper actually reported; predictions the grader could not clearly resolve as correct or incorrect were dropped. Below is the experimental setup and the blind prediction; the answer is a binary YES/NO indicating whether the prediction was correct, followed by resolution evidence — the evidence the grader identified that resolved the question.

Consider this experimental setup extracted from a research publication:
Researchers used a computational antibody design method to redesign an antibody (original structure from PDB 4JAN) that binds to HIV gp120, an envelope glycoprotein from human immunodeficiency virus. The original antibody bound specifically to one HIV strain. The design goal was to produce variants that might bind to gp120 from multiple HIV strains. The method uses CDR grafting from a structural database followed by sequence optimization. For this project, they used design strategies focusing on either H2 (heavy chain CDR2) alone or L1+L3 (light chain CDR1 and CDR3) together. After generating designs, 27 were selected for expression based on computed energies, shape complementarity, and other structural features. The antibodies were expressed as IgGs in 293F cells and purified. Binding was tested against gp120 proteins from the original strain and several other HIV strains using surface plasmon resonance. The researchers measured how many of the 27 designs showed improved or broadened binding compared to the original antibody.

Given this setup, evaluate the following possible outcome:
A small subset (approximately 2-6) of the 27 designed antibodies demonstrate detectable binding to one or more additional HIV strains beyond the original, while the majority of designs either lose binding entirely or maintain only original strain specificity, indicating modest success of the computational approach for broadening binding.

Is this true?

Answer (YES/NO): NO